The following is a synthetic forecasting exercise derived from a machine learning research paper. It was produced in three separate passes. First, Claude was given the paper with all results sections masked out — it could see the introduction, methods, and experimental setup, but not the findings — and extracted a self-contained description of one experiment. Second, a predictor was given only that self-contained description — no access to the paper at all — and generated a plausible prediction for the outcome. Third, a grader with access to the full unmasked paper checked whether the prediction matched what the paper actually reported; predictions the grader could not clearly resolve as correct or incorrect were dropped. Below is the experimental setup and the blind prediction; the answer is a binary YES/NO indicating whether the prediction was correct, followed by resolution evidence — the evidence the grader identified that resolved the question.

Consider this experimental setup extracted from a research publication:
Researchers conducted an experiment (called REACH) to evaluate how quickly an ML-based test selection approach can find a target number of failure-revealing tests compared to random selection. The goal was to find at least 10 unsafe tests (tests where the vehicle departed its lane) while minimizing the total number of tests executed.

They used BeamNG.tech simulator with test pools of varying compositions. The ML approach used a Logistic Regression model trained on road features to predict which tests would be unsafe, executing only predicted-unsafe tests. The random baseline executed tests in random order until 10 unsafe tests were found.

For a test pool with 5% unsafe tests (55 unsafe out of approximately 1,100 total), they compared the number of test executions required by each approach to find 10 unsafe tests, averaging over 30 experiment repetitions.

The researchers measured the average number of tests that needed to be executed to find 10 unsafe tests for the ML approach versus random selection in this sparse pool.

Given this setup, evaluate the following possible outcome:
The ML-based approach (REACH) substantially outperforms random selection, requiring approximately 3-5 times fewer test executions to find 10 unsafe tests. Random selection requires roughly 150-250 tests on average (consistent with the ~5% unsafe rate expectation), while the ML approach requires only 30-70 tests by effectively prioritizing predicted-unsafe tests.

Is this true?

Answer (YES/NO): NO